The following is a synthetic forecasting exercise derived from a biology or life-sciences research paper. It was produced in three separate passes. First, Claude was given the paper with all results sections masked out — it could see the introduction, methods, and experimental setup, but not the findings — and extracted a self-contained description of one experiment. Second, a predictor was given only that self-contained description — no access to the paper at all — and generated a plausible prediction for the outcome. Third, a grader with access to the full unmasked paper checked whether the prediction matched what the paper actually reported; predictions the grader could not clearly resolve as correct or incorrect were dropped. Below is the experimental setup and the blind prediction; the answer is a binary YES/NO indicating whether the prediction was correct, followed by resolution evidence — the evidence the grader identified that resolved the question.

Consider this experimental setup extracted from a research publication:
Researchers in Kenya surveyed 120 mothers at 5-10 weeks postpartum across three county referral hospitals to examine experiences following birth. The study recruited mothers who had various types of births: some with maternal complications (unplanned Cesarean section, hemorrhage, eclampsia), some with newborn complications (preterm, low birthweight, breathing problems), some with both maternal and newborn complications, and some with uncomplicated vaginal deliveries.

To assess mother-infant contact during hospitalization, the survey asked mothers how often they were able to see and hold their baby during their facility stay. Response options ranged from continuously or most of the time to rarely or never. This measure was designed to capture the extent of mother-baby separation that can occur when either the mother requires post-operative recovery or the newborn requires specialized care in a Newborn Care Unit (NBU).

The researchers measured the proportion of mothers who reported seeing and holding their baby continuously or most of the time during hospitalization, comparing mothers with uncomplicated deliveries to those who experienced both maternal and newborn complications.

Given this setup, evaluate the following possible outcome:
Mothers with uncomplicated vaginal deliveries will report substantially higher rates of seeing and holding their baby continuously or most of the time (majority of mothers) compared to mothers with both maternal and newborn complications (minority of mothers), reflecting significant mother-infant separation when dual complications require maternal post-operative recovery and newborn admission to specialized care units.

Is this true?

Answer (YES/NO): YES